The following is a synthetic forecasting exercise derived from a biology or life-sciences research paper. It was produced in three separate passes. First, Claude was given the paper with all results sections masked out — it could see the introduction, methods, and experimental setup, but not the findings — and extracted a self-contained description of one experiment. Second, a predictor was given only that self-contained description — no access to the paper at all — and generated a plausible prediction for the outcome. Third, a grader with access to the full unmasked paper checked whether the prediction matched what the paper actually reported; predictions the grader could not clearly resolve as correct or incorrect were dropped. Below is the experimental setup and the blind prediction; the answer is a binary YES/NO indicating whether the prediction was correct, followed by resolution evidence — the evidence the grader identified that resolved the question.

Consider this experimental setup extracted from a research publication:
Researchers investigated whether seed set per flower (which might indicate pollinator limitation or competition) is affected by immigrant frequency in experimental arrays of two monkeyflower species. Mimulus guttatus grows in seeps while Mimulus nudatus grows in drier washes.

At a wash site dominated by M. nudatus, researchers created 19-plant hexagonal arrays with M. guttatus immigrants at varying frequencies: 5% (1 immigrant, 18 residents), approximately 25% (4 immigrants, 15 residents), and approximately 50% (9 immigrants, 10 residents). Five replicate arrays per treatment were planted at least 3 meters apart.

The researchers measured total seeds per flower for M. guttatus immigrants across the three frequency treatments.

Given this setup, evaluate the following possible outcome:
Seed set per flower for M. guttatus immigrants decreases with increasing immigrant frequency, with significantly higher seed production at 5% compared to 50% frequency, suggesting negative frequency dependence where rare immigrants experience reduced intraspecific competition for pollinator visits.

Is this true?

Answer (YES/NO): NO